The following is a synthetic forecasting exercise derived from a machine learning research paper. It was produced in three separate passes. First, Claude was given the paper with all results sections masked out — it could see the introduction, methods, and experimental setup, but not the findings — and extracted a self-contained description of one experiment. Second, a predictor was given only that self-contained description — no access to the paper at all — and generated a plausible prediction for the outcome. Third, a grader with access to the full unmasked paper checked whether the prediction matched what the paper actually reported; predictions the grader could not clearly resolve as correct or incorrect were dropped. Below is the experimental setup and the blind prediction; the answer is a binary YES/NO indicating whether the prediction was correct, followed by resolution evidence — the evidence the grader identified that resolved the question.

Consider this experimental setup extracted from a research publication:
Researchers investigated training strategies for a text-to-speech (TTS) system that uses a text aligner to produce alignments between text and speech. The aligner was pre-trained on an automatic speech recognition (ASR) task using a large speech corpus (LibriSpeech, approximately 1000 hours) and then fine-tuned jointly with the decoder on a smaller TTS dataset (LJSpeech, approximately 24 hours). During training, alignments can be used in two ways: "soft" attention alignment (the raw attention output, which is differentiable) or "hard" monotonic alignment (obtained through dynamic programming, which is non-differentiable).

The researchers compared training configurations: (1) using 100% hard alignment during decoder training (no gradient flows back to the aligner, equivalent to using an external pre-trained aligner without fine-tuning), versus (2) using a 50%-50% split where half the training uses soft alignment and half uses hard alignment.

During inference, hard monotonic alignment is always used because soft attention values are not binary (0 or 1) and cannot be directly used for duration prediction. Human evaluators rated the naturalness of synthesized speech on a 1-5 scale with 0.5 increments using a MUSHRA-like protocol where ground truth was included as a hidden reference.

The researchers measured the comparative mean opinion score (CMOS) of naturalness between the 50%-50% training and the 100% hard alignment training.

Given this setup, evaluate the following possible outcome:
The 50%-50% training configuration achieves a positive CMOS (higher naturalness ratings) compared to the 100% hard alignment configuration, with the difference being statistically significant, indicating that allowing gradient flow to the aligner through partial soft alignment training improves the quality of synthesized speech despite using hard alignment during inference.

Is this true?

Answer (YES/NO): YES